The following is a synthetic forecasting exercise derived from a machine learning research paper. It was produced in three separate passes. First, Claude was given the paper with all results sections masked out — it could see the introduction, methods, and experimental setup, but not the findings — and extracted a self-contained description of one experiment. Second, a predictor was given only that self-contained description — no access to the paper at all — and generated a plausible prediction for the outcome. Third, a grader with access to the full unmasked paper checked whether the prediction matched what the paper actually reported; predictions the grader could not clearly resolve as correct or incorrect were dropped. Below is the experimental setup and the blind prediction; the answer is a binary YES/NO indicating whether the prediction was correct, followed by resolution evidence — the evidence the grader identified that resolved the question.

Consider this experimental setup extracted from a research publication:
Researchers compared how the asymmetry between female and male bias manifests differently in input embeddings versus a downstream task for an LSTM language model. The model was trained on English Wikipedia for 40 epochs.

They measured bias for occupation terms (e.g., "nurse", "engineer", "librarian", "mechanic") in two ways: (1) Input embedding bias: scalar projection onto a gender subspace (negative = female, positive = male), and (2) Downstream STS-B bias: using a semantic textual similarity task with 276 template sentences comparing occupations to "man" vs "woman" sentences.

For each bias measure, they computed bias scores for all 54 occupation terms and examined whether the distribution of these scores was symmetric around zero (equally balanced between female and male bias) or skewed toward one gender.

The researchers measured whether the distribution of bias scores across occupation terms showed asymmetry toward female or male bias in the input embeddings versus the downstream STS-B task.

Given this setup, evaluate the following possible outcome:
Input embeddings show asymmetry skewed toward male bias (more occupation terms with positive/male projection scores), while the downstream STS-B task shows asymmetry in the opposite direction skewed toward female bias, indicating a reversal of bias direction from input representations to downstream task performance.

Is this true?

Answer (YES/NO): NO